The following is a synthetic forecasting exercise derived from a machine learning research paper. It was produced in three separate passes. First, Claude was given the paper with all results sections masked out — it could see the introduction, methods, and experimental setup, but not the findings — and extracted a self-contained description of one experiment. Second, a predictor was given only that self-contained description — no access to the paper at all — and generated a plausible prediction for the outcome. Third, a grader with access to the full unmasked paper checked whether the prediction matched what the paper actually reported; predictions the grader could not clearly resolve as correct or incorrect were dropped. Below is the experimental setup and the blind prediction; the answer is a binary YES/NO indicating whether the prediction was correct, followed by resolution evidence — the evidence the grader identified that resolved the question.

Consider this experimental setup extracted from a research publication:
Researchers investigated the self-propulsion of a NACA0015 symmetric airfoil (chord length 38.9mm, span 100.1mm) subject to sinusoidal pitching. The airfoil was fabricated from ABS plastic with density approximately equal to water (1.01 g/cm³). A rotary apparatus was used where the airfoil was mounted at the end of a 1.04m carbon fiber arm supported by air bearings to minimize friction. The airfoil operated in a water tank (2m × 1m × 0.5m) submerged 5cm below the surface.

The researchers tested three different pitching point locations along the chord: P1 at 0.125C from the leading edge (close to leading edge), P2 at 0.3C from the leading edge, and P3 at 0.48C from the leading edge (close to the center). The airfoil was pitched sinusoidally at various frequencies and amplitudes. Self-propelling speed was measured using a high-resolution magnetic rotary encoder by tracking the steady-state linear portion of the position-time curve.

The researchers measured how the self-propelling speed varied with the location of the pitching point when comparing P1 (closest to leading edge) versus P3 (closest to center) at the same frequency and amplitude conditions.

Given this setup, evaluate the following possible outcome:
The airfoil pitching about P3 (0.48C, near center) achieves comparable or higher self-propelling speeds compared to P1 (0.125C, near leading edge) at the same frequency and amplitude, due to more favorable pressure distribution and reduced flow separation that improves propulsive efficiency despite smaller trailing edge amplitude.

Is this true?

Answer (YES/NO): NO